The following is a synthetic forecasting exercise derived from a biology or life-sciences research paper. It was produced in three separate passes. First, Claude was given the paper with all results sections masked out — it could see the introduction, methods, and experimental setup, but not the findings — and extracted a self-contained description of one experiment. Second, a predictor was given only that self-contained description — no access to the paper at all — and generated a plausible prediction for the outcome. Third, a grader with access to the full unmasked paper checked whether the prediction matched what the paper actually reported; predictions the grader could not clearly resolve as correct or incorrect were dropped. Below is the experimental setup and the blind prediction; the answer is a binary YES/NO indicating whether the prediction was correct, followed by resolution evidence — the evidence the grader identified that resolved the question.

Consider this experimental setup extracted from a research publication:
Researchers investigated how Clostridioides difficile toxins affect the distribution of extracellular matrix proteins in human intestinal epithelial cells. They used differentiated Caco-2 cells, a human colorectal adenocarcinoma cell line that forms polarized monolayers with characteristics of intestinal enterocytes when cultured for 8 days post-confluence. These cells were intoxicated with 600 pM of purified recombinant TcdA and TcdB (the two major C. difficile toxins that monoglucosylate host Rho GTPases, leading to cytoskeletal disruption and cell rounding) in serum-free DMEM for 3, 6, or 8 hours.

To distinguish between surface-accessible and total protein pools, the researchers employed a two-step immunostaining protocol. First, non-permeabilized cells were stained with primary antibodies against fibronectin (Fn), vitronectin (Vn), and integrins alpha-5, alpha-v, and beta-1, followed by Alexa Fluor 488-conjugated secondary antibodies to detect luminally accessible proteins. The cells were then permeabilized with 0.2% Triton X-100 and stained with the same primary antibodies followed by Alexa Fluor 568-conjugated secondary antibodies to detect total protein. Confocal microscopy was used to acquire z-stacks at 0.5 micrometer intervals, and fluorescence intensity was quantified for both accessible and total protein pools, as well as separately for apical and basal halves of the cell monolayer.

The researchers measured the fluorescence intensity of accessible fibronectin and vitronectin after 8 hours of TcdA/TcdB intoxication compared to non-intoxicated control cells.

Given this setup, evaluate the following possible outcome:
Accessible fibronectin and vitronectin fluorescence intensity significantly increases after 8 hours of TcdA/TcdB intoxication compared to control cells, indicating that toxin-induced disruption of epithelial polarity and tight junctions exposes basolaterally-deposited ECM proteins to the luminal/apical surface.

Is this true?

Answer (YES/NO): NO